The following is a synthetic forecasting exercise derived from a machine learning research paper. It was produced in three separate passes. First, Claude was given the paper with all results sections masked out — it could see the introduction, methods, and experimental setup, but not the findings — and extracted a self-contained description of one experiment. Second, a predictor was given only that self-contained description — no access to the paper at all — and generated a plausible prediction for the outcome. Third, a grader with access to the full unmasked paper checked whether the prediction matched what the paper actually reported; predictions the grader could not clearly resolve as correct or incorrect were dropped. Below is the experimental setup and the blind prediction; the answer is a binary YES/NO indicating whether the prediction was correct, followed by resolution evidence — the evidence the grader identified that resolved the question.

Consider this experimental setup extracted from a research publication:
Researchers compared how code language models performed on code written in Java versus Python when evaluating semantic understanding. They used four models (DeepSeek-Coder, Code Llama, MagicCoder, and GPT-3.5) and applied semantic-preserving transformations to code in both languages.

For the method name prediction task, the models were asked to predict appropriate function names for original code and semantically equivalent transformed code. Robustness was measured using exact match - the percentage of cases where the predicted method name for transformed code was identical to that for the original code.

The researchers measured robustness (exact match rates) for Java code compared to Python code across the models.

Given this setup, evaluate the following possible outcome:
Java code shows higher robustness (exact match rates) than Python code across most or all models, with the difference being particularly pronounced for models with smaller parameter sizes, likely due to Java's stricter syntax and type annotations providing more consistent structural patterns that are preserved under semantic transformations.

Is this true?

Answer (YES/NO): NO